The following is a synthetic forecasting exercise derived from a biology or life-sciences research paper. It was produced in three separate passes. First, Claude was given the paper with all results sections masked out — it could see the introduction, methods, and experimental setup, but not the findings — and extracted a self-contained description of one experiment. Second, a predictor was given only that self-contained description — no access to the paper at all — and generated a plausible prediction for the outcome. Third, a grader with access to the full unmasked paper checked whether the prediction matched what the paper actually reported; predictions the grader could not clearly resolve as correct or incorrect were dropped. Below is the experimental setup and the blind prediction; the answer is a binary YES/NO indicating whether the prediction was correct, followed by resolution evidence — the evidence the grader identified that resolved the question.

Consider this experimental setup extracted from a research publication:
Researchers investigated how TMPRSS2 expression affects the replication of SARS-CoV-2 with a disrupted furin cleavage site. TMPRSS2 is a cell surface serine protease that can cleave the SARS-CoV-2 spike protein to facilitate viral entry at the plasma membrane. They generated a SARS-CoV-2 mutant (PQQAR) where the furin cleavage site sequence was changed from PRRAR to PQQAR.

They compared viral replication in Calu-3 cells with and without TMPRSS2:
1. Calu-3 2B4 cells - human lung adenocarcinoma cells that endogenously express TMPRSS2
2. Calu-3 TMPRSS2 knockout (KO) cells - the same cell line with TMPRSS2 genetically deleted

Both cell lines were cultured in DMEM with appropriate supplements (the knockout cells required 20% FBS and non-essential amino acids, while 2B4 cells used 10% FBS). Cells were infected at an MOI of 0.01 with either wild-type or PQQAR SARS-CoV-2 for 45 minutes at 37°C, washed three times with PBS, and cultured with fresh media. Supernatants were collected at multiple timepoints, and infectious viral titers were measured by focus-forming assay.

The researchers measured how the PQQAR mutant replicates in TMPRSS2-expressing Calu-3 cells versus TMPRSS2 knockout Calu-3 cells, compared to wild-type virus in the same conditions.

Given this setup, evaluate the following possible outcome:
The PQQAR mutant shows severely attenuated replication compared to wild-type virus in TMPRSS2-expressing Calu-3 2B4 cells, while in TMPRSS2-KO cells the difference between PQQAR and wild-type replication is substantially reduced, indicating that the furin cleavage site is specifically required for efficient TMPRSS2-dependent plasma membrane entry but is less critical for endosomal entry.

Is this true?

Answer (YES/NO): YES